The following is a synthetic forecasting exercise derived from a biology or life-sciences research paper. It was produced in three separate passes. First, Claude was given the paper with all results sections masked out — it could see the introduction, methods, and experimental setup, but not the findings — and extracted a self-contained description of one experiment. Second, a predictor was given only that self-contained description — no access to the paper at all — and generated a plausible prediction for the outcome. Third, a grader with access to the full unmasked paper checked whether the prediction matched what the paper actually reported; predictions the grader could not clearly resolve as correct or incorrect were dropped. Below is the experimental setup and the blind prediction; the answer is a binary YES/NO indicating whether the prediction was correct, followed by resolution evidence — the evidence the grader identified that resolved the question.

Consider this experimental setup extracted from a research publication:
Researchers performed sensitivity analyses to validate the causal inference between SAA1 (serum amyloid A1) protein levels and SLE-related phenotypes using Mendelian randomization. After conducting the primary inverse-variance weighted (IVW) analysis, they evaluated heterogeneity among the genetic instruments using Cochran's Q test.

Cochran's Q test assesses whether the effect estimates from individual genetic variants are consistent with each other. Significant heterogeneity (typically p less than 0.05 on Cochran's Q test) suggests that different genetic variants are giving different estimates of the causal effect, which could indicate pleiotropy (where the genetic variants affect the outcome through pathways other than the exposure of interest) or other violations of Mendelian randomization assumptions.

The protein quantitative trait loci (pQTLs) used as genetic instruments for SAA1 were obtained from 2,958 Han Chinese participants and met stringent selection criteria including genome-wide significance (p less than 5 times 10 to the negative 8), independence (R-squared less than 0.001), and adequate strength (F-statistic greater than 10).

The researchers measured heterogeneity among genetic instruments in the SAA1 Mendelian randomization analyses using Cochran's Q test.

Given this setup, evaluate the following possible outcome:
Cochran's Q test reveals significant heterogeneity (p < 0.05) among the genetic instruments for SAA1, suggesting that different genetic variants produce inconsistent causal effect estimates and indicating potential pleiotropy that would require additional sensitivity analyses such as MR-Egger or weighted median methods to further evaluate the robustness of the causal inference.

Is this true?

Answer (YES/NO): NO